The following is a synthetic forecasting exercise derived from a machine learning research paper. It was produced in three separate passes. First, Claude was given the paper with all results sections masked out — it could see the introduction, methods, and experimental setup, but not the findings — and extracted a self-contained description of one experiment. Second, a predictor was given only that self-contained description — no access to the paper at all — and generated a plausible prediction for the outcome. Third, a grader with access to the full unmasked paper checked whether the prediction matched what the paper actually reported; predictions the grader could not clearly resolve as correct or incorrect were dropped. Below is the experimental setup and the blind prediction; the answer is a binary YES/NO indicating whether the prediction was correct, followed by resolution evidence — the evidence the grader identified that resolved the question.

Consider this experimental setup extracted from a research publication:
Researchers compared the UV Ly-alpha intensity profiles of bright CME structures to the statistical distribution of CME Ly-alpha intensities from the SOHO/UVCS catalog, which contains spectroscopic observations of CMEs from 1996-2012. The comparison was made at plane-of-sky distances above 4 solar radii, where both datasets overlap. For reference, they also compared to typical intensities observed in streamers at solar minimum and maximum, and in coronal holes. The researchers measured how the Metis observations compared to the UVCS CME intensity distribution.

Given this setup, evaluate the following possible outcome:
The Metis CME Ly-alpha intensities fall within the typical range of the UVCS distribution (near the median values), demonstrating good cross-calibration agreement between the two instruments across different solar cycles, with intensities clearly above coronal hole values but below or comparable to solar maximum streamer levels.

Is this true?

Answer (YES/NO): NO